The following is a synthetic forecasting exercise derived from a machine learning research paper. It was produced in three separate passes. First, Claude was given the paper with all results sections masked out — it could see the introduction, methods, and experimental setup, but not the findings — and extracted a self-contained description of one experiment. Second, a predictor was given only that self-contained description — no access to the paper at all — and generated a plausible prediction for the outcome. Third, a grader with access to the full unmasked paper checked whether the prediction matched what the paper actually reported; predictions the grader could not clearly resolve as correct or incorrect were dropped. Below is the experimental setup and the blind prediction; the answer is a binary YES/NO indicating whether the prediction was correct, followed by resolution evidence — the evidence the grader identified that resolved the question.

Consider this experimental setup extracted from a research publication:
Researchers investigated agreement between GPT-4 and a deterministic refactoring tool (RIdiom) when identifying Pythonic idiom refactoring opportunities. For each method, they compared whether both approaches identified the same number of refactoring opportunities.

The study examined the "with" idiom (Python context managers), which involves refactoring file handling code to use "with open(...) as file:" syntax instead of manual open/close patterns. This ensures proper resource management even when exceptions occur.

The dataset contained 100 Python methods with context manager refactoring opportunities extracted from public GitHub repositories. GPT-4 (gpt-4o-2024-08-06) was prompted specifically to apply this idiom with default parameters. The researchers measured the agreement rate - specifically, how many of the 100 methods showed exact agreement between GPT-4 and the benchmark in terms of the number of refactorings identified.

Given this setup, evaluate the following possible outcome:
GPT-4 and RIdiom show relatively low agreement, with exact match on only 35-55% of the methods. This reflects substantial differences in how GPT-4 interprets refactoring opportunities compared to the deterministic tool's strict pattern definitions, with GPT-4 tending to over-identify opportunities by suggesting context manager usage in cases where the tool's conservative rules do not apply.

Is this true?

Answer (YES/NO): NO